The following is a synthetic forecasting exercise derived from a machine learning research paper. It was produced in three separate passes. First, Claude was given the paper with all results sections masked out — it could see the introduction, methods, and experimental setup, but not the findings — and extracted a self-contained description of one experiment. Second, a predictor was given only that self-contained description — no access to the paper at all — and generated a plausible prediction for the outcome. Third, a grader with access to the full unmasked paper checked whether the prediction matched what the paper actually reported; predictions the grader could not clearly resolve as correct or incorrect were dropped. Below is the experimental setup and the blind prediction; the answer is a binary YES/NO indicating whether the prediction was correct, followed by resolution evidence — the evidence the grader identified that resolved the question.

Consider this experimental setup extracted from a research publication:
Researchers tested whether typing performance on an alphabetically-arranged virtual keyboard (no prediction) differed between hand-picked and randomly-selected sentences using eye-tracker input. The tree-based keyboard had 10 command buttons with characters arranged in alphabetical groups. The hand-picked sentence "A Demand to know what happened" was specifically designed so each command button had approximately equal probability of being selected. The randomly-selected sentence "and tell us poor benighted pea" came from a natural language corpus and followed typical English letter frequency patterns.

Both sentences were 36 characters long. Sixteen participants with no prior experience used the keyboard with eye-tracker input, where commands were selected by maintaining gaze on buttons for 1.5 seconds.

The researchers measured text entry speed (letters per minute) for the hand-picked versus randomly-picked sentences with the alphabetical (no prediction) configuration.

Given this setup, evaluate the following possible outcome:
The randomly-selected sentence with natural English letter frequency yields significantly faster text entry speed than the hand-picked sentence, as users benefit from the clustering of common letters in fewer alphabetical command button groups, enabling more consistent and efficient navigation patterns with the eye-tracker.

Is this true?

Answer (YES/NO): NO